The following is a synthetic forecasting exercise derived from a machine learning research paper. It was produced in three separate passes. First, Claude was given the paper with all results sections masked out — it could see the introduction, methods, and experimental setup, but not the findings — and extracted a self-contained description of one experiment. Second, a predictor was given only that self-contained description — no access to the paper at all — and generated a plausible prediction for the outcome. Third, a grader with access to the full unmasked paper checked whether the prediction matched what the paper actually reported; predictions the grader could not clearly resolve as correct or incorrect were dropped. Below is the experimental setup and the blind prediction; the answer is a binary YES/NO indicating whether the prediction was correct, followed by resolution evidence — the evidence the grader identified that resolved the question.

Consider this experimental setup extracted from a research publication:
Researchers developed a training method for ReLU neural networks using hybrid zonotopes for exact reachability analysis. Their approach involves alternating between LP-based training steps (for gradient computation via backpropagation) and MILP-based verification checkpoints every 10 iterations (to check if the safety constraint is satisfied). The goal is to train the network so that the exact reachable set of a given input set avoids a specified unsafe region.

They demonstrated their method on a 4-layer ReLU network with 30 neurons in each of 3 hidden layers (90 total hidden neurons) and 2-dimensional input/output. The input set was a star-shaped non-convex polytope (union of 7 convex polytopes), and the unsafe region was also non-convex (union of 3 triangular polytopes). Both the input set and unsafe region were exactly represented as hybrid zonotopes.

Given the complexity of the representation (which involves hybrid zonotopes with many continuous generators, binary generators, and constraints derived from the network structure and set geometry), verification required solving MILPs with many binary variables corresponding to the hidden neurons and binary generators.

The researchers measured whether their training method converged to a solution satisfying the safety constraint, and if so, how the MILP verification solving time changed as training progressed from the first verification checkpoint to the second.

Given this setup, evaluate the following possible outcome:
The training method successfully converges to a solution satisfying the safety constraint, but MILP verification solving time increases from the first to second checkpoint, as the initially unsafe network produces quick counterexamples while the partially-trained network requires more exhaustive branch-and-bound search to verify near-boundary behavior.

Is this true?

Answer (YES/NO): YES